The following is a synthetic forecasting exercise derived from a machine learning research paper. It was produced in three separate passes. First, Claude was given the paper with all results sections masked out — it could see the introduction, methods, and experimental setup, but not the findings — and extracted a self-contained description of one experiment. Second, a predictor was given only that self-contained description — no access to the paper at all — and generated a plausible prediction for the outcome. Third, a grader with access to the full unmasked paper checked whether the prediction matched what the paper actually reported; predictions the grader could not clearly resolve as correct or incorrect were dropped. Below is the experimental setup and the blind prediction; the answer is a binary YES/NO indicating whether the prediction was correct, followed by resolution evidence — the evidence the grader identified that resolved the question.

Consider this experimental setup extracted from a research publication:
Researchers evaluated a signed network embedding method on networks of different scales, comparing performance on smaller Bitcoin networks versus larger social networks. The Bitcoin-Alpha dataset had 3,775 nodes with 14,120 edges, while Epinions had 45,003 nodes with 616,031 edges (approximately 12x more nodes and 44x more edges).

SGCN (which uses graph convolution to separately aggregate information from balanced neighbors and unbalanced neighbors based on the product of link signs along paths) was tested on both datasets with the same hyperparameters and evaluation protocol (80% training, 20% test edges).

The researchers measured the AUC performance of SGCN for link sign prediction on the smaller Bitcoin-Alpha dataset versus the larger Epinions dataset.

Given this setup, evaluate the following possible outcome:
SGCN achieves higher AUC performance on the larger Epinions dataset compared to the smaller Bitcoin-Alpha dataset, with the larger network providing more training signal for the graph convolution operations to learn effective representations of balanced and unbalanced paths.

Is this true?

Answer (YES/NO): YES